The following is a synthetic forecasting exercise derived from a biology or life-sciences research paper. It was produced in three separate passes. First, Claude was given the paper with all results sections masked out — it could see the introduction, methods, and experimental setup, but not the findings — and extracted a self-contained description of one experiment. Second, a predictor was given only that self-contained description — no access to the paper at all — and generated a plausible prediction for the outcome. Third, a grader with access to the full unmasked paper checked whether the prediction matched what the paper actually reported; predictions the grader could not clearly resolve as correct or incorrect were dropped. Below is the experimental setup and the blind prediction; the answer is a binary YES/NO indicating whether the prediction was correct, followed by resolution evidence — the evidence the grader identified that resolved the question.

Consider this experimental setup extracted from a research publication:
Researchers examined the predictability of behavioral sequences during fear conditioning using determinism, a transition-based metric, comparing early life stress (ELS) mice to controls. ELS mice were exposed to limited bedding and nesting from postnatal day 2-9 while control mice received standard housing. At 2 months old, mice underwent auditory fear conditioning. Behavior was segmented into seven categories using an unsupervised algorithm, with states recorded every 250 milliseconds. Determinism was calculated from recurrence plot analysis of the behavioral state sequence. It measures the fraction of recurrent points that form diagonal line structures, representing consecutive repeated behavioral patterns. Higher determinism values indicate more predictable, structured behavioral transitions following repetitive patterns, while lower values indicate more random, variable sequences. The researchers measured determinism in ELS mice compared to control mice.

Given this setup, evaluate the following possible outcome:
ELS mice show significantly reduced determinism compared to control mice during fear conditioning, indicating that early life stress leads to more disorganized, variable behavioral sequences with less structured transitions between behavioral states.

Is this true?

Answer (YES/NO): NO